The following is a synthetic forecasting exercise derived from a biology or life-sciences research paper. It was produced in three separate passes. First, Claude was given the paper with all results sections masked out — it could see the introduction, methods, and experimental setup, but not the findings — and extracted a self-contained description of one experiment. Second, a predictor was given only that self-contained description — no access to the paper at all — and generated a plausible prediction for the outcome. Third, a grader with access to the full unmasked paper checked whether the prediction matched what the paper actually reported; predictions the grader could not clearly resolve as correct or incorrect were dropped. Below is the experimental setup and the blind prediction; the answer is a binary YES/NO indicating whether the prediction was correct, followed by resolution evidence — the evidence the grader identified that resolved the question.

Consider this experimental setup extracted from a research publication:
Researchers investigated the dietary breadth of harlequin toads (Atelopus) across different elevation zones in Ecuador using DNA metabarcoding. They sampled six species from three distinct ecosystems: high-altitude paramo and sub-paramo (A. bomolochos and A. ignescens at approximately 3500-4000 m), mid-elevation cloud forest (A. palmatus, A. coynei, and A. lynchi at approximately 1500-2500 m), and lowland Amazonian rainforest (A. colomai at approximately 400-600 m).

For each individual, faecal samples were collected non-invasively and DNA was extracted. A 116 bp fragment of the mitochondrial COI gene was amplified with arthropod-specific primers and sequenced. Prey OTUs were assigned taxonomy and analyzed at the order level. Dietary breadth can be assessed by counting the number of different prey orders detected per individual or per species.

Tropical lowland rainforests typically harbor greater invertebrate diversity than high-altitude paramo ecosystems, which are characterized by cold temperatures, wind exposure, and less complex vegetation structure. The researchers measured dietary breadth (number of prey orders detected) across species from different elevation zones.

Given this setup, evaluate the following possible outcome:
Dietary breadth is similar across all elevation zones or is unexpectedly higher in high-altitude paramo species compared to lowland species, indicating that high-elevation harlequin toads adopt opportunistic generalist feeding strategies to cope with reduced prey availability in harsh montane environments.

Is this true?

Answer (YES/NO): YES